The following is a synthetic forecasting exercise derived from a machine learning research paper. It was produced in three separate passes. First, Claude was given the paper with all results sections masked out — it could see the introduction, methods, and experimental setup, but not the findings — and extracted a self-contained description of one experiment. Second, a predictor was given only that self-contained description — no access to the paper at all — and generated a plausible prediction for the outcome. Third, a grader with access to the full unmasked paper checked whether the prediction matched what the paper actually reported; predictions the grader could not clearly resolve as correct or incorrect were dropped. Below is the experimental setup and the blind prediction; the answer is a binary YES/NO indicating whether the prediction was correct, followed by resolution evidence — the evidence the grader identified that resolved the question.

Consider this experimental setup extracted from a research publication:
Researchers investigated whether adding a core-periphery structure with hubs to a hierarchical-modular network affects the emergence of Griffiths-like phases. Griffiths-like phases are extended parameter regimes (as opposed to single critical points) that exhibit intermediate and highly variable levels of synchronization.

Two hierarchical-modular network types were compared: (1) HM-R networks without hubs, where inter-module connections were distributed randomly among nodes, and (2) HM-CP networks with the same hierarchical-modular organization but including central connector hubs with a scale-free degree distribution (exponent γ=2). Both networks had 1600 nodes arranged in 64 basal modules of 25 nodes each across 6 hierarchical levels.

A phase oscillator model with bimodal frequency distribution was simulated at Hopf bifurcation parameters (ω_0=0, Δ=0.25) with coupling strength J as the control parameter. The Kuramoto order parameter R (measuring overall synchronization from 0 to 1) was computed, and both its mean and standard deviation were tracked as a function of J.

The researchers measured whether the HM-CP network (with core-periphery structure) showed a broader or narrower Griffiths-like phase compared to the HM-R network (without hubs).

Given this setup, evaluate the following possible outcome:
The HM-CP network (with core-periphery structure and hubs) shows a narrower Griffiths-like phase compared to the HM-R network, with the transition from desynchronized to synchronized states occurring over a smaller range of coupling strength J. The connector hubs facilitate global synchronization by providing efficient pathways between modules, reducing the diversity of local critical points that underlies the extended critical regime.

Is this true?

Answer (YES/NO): NO